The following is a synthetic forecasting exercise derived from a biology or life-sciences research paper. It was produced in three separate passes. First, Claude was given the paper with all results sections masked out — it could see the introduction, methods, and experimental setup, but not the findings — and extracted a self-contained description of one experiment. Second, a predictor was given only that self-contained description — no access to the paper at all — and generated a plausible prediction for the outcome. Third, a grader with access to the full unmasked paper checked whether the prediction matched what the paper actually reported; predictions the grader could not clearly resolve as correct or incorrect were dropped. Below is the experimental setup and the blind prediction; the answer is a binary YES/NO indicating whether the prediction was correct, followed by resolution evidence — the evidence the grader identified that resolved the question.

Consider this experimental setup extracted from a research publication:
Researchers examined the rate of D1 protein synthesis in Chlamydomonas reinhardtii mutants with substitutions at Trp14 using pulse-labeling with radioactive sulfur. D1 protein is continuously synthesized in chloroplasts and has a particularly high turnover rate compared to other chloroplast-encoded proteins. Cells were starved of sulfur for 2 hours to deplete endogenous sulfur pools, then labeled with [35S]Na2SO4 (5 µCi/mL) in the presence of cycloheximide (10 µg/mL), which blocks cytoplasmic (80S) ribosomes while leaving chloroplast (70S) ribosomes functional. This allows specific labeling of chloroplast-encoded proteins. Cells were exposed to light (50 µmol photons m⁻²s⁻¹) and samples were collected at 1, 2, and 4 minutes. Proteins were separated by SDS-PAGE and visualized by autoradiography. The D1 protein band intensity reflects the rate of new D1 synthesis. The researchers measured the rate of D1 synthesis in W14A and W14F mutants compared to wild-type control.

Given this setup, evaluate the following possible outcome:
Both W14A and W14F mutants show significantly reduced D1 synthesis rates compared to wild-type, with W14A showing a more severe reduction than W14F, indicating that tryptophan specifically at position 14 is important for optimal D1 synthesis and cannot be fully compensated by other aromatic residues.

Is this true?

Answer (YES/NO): NO